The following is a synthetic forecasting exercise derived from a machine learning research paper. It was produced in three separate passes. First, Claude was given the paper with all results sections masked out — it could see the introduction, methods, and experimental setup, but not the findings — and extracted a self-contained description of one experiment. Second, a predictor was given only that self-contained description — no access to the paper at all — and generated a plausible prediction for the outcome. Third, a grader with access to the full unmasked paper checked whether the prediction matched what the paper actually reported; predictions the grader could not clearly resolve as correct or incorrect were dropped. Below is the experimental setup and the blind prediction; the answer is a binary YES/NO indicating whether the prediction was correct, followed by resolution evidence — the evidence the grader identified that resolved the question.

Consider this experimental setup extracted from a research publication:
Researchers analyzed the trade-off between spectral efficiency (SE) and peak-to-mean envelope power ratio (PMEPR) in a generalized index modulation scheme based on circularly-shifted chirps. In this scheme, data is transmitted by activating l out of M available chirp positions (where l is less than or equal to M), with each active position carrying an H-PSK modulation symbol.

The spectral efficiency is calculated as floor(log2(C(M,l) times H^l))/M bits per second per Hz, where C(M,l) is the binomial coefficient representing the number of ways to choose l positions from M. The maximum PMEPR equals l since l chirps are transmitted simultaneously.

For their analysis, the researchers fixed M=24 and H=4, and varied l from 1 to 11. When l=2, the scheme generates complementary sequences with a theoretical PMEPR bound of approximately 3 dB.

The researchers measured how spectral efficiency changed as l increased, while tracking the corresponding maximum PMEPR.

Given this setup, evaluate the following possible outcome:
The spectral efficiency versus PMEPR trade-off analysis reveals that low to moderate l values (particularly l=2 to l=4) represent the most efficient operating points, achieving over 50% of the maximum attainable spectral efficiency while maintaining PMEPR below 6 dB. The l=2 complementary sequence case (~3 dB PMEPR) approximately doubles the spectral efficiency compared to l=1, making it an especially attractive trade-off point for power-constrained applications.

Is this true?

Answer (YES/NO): NO